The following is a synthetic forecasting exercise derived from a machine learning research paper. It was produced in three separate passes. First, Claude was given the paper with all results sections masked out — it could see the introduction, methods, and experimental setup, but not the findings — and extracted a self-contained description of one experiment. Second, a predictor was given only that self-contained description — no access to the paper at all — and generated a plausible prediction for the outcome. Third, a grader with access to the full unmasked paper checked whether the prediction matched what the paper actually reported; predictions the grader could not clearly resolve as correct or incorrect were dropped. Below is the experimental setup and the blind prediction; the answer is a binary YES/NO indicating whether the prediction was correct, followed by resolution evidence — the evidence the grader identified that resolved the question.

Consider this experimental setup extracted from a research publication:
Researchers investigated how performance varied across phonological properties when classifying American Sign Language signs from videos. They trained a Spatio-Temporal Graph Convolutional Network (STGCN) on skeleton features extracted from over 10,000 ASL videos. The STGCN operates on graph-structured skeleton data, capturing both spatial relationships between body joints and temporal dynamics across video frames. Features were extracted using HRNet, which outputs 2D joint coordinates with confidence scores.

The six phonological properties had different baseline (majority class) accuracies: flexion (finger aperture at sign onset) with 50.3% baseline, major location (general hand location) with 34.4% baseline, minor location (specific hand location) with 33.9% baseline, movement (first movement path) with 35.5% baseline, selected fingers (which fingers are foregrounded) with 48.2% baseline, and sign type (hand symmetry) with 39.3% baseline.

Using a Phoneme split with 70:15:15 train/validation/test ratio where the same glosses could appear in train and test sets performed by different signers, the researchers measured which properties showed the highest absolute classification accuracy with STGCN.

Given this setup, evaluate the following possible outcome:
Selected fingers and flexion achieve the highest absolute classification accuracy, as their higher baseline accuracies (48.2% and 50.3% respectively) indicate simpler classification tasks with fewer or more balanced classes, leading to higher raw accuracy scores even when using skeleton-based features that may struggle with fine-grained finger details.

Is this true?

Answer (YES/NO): NO